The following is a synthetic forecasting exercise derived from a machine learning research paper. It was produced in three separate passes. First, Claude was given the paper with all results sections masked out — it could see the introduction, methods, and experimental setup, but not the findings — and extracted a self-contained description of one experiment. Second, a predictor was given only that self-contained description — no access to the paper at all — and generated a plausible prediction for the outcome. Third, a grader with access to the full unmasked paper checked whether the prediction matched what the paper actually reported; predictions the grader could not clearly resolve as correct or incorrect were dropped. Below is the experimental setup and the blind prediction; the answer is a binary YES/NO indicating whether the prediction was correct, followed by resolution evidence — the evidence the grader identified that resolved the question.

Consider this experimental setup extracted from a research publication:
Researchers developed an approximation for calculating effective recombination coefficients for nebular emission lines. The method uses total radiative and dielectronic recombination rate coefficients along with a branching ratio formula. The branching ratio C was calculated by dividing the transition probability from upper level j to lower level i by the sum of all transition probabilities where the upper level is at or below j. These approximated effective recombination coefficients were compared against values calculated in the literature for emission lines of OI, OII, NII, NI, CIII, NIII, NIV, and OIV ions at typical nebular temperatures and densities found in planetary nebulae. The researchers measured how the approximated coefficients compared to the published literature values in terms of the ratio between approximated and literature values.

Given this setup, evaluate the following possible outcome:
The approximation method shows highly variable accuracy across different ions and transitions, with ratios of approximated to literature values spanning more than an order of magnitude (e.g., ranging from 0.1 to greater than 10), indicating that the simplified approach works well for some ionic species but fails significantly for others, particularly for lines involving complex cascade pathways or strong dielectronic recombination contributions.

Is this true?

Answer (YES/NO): NO